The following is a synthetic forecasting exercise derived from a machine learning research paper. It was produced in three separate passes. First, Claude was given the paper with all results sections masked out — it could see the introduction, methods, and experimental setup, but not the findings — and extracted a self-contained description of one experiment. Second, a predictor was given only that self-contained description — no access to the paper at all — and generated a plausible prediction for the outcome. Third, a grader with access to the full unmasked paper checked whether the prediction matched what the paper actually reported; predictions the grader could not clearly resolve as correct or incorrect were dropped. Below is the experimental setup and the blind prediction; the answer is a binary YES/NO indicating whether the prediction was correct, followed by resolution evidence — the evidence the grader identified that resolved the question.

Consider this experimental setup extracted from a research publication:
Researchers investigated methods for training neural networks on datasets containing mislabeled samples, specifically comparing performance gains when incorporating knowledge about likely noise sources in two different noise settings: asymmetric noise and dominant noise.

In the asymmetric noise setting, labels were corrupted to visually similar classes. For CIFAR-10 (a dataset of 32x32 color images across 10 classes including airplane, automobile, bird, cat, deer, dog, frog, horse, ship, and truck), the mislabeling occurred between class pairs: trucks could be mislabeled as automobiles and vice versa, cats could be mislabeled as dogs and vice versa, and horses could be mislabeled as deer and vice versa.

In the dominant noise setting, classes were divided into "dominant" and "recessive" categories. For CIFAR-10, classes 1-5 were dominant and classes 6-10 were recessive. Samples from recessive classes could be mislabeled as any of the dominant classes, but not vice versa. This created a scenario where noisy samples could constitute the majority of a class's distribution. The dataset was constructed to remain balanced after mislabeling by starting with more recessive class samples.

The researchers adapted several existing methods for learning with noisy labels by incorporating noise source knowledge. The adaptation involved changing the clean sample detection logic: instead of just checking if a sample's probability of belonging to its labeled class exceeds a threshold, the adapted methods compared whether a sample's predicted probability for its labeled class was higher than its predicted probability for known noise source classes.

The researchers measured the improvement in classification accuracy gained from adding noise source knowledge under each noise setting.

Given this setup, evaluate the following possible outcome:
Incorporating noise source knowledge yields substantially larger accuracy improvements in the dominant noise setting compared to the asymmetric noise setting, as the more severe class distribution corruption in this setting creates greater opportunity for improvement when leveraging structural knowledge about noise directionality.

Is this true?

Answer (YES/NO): YES